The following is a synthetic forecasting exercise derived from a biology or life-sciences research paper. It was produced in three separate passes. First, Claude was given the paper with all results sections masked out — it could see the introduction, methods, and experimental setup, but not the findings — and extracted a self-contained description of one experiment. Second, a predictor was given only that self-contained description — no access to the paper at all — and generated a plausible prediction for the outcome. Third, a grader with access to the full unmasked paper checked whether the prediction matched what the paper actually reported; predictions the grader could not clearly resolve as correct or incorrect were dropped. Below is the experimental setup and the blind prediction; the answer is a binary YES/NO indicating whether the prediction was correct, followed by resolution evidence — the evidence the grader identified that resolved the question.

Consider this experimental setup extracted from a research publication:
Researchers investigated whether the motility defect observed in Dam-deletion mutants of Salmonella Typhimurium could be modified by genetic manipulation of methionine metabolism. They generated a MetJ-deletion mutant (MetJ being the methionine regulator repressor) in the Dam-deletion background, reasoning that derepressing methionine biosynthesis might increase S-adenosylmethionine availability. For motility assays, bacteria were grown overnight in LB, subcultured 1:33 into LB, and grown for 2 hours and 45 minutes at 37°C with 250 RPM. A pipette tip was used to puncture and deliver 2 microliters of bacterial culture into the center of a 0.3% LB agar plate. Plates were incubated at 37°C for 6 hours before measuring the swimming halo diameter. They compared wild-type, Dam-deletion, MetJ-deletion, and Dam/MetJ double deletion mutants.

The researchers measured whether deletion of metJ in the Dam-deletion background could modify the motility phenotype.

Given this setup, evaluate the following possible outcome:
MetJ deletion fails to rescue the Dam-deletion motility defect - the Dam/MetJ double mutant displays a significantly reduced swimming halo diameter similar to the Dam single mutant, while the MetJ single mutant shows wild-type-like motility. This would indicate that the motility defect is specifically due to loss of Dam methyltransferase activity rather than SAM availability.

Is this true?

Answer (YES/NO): NO